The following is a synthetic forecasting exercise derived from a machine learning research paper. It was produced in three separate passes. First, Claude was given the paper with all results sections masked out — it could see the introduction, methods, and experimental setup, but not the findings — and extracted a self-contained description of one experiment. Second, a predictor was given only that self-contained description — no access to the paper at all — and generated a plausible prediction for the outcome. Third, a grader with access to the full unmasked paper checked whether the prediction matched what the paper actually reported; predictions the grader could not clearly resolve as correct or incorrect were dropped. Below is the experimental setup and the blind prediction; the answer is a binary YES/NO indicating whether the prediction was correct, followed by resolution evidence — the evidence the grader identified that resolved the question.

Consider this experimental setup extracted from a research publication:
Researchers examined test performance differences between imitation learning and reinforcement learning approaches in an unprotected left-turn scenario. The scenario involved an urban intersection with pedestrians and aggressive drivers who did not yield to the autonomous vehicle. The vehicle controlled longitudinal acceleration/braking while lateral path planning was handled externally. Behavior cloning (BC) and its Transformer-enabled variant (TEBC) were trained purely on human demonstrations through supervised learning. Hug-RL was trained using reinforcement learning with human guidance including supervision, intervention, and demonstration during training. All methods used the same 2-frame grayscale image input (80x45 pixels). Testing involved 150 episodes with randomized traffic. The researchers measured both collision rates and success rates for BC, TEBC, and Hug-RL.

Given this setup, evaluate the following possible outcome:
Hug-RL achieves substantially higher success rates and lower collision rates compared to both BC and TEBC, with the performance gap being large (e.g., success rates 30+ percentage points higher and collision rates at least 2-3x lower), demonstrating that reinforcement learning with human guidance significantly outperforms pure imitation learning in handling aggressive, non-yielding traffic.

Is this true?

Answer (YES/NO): NO